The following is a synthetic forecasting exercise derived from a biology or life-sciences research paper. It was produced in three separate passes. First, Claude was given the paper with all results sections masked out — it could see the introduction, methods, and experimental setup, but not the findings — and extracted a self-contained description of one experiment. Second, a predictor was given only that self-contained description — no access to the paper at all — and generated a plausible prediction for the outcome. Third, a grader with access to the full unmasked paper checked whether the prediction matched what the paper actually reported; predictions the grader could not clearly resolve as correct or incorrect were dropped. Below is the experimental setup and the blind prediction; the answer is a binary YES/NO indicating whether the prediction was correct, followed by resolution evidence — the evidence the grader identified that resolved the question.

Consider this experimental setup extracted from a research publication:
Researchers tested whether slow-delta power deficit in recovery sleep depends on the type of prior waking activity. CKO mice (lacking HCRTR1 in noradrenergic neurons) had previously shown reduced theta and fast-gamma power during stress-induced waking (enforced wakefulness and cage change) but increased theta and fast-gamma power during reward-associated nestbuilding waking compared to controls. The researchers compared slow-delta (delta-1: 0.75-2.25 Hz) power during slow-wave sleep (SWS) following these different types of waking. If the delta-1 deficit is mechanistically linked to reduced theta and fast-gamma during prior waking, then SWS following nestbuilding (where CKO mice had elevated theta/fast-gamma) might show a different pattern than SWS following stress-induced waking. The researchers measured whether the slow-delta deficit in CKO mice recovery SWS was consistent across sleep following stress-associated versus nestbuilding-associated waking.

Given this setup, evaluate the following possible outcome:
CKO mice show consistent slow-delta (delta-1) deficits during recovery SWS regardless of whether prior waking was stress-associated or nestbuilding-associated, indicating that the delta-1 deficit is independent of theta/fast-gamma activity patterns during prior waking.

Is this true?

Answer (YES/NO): NO